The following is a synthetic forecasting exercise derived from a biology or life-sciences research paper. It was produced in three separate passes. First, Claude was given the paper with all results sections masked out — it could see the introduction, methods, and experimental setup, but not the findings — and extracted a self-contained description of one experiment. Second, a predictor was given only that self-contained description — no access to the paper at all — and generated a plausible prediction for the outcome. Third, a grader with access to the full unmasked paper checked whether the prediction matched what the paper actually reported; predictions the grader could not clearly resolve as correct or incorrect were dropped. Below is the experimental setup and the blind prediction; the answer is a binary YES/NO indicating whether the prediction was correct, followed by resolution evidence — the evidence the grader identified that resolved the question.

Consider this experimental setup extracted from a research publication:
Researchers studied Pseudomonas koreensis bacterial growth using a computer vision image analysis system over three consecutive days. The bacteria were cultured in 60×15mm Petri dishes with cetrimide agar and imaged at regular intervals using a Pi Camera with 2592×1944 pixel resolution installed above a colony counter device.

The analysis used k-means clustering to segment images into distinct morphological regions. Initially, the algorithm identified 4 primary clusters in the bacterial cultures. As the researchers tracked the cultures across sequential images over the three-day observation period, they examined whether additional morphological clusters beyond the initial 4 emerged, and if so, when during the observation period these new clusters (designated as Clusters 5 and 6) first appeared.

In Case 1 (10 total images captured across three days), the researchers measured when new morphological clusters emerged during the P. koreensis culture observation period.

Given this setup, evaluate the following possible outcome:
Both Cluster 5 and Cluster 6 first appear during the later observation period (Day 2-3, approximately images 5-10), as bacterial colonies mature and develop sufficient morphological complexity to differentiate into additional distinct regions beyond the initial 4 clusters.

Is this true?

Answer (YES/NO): YES